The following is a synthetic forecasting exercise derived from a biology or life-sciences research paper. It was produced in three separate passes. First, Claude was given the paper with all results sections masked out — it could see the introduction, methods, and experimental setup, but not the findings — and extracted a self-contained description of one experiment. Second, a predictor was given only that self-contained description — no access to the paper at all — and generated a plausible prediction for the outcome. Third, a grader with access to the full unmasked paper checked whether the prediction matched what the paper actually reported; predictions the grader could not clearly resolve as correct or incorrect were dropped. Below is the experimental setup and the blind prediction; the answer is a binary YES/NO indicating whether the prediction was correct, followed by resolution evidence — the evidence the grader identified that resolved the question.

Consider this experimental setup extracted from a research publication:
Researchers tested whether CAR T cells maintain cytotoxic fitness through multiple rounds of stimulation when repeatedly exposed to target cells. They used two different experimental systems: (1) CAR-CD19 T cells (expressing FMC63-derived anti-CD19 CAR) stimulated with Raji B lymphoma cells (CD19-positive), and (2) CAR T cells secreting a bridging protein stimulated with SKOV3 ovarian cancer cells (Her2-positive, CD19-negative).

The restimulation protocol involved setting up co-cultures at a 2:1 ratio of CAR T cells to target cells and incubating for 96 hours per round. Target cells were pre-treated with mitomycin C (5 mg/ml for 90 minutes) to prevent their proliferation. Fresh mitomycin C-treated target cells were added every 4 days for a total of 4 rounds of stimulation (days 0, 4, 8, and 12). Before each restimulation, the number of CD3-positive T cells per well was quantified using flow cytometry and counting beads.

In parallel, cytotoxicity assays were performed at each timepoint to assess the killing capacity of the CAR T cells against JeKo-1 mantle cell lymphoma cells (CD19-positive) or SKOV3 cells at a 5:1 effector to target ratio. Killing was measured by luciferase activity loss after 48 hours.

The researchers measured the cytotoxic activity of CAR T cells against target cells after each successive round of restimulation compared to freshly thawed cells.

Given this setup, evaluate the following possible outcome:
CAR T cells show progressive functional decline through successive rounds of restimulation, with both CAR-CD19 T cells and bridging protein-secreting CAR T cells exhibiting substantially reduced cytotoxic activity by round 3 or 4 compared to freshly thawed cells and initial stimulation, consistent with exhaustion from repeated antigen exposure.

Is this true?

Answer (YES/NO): NO